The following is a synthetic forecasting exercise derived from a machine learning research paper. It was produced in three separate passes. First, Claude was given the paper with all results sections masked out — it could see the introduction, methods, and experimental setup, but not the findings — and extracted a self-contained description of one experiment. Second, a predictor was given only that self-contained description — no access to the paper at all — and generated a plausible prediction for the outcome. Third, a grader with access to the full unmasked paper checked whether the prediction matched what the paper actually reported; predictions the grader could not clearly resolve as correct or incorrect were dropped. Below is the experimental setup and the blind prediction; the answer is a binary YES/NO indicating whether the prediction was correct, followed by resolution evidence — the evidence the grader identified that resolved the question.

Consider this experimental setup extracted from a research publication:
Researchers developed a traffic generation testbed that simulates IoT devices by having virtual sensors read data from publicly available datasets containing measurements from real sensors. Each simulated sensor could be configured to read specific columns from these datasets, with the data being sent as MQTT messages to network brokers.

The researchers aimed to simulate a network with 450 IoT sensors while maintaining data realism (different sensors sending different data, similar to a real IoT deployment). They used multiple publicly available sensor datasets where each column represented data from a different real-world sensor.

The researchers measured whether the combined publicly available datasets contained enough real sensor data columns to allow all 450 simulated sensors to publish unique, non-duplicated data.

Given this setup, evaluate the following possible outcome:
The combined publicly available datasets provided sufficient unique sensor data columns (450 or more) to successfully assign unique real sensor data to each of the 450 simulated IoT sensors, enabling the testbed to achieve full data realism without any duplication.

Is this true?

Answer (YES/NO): NO